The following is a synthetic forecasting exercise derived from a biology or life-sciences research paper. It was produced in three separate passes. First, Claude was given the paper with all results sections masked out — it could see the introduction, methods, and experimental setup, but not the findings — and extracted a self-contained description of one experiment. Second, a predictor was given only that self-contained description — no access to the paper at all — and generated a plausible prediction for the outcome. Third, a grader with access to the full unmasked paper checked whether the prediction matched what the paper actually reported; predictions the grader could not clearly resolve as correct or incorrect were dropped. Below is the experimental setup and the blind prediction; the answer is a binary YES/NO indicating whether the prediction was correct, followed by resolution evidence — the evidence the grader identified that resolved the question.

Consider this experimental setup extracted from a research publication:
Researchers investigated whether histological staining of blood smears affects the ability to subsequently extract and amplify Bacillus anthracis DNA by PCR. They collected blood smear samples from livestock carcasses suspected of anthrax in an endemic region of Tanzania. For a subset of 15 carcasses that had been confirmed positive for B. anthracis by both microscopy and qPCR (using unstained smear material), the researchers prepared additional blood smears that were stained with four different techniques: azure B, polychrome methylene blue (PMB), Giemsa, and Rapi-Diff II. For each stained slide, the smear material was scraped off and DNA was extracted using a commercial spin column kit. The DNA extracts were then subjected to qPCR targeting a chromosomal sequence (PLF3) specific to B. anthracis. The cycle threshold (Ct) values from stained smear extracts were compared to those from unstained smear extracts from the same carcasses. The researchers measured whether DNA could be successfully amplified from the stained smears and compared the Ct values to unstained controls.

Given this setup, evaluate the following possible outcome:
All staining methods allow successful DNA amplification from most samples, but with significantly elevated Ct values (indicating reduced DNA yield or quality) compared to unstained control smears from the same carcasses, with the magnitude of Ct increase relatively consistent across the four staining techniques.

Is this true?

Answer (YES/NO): NO